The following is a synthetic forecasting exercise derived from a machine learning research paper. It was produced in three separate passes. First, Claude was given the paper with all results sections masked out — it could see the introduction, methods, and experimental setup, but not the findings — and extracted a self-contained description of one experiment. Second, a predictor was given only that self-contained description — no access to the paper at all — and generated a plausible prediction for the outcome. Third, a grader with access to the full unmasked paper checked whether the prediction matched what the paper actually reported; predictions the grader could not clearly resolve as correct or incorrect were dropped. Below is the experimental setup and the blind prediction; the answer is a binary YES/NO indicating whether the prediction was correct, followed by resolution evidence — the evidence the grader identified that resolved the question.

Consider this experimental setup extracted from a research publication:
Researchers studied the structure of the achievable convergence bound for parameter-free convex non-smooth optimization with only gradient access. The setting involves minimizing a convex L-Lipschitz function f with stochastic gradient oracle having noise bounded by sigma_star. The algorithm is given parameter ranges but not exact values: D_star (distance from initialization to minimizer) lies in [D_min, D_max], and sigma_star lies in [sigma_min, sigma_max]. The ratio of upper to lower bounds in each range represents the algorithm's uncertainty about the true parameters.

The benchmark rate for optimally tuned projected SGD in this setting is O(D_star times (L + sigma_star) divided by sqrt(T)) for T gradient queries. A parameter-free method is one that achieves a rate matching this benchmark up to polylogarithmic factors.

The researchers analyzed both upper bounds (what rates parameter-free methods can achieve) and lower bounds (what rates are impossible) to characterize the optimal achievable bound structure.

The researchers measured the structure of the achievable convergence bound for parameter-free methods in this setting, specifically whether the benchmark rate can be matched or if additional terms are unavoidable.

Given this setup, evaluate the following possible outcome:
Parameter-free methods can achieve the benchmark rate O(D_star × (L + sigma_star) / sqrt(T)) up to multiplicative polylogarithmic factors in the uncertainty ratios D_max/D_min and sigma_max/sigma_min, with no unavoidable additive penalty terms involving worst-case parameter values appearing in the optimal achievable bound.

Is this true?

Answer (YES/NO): NO